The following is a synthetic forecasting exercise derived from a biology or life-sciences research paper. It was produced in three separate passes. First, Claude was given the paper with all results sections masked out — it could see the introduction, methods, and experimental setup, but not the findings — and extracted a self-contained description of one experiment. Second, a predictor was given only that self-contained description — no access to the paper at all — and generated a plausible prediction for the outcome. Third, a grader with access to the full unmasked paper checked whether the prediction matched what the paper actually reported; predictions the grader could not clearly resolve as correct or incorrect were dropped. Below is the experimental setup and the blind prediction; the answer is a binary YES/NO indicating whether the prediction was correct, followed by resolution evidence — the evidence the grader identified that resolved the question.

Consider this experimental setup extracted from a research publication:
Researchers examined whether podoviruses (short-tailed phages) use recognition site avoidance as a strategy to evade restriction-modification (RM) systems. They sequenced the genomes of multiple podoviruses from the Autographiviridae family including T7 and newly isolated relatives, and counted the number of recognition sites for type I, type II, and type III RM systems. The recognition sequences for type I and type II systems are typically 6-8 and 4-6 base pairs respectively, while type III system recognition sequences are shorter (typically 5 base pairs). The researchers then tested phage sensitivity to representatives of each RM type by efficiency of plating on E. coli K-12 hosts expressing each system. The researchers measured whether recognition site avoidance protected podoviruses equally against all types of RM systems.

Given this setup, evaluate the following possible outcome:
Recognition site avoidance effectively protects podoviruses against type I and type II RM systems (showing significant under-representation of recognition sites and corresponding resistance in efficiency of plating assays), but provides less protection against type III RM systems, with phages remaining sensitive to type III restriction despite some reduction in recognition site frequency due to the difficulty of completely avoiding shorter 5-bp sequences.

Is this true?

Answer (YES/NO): YES